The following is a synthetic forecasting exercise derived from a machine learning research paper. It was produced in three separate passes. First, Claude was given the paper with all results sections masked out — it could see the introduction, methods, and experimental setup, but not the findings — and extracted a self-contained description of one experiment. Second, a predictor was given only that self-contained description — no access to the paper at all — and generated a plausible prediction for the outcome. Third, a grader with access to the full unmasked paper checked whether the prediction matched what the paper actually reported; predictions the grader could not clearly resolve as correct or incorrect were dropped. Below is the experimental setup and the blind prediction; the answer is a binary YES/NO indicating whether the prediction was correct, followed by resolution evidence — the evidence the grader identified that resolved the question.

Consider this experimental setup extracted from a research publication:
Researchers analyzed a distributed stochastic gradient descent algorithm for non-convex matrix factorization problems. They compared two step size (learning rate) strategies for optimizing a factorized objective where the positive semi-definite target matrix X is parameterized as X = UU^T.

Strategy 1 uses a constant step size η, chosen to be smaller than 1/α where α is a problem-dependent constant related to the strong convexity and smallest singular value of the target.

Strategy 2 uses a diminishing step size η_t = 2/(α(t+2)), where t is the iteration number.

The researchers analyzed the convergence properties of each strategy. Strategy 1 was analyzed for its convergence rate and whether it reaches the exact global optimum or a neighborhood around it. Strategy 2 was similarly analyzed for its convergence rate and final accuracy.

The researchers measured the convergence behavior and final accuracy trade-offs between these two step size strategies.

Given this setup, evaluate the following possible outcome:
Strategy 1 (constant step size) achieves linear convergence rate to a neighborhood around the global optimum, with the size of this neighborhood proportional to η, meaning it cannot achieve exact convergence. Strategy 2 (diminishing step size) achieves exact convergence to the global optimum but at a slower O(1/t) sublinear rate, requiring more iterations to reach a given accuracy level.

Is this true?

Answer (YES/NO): YES